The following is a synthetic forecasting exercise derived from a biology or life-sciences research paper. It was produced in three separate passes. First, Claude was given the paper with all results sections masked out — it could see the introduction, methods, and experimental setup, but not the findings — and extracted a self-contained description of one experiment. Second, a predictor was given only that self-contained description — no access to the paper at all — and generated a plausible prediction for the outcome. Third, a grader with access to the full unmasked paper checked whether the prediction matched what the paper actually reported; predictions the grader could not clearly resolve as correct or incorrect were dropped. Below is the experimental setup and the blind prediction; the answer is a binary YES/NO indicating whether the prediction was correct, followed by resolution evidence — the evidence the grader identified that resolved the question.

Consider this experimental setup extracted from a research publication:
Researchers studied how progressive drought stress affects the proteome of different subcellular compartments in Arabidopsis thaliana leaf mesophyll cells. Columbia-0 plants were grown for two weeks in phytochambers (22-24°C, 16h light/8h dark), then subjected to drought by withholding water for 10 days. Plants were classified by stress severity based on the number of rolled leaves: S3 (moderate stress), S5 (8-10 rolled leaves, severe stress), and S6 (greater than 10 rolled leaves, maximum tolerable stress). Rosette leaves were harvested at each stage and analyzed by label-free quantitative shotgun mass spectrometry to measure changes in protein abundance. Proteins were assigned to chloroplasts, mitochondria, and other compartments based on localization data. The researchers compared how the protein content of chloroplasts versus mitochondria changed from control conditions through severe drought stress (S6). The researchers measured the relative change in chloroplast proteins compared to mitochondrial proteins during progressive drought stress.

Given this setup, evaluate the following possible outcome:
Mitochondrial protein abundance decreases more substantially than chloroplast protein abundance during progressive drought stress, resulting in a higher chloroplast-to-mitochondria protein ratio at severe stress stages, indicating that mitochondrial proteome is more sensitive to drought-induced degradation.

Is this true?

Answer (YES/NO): NO